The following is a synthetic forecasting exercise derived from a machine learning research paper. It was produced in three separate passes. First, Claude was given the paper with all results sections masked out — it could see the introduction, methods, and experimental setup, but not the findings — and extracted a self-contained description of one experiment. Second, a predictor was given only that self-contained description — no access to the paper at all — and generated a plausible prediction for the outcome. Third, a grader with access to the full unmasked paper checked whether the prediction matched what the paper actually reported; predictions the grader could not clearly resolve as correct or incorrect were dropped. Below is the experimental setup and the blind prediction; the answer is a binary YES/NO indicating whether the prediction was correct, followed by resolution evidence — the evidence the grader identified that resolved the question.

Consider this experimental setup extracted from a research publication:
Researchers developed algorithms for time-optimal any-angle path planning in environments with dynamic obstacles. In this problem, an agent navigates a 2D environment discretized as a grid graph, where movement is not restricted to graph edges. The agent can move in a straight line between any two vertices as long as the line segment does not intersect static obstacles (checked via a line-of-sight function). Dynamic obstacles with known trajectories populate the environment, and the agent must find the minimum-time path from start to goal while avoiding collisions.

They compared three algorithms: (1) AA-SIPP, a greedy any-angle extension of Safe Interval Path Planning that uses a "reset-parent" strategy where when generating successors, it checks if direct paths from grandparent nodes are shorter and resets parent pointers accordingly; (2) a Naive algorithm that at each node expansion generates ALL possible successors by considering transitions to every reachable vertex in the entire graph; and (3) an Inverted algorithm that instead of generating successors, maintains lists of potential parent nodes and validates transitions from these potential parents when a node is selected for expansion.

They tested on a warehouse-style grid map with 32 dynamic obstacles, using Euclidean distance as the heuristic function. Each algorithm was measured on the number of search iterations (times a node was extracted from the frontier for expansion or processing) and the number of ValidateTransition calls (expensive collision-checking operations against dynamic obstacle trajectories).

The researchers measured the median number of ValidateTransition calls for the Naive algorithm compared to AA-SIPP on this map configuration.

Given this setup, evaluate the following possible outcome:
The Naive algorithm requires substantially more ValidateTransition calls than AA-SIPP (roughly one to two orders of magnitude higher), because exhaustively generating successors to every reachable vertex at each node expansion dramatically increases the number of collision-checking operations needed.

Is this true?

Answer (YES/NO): YES